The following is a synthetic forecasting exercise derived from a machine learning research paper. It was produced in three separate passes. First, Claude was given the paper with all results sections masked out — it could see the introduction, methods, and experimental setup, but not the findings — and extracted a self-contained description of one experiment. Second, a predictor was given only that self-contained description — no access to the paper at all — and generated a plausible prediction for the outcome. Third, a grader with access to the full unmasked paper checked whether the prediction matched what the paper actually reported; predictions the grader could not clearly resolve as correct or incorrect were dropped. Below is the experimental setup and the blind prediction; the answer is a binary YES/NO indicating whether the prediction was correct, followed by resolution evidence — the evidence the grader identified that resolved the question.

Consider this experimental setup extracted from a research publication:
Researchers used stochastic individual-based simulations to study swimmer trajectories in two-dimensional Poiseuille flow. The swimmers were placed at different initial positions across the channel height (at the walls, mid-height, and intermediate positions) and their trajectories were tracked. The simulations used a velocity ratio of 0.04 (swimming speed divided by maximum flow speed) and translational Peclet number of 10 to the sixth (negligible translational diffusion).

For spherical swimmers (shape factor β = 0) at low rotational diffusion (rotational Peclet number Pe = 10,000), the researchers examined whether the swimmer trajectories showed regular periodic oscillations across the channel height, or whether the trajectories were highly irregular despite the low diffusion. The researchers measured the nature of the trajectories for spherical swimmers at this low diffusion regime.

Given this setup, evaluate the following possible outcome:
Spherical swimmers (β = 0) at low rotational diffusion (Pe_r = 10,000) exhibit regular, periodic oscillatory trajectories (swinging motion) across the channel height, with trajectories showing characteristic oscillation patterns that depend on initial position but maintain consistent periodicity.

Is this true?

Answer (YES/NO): YES